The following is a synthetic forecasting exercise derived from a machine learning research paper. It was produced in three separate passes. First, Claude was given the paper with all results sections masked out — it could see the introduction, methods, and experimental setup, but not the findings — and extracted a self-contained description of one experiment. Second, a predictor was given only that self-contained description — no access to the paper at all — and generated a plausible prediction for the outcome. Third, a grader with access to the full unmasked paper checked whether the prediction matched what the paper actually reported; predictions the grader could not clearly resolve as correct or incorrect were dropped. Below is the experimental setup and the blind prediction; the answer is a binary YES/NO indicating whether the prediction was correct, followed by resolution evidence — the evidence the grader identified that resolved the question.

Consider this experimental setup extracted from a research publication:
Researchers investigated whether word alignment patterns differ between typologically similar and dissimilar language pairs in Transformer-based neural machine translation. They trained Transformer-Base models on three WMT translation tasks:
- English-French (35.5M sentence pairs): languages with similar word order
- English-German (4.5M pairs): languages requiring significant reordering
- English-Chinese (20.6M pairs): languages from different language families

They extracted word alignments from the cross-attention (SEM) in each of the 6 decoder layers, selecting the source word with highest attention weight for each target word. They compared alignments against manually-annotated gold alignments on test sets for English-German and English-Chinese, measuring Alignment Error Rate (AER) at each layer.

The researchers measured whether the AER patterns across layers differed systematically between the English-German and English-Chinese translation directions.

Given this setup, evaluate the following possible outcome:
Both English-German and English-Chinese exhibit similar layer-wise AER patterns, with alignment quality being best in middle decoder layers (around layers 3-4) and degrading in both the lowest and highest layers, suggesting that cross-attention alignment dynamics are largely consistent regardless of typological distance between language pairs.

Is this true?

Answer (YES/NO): NO